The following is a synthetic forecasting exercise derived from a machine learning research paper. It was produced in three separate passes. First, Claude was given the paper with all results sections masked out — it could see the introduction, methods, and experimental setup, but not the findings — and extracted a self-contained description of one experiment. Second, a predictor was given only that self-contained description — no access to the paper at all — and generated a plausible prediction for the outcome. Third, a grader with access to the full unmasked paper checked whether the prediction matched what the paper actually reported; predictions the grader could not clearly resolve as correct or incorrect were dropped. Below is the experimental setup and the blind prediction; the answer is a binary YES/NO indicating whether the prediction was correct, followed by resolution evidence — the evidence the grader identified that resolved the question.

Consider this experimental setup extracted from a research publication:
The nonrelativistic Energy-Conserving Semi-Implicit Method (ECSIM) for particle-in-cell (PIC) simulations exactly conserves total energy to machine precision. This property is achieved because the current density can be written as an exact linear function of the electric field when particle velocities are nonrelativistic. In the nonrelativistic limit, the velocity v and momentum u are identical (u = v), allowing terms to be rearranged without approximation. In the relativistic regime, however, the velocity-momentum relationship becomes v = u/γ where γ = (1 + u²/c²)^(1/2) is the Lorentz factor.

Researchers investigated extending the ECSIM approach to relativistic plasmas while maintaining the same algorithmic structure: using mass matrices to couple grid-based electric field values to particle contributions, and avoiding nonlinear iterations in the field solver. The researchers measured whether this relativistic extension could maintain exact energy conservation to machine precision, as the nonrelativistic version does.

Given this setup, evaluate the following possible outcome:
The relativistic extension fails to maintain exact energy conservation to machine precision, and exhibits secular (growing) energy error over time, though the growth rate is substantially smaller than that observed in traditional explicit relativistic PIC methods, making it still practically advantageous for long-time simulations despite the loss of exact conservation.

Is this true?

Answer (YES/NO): YES